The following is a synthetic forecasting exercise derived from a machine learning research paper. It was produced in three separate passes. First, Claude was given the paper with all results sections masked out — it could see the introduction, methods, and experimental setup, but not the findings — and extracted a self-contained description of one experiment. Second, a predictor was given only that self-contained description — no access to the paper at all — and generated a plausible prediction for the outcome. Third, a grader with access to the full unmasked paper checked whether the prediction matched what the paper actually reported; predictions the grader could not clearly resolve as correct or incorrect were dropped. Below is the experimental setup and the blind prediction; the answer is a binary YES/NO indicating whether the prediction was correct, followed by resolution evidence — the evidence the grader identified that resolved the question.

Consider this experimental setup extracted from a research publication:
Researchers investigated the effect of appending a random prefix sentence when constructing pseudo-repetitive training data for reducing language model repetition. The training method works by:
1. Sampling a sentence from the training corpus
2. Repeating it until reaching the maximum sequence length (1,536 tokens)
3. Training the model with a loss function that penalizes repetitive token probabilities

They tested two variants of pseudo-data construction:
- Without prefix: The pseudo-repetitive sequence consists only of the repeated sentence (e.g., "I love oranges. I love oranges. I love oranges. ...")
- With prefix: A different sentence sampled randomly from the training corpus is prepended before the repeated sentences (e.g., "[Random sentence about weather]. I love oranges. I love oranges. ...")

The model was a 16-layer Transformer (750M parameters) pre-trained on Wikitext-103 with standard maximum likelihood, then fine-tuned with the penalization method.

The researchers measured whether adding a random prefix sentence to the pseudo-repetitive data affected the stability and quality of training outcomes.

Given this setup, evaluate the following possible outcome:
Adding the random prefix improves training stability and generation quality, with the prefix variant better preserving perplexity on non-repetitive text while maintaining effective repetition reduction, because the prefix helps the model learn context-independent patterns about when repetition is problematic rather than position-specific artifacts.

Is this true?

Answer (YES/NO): YES